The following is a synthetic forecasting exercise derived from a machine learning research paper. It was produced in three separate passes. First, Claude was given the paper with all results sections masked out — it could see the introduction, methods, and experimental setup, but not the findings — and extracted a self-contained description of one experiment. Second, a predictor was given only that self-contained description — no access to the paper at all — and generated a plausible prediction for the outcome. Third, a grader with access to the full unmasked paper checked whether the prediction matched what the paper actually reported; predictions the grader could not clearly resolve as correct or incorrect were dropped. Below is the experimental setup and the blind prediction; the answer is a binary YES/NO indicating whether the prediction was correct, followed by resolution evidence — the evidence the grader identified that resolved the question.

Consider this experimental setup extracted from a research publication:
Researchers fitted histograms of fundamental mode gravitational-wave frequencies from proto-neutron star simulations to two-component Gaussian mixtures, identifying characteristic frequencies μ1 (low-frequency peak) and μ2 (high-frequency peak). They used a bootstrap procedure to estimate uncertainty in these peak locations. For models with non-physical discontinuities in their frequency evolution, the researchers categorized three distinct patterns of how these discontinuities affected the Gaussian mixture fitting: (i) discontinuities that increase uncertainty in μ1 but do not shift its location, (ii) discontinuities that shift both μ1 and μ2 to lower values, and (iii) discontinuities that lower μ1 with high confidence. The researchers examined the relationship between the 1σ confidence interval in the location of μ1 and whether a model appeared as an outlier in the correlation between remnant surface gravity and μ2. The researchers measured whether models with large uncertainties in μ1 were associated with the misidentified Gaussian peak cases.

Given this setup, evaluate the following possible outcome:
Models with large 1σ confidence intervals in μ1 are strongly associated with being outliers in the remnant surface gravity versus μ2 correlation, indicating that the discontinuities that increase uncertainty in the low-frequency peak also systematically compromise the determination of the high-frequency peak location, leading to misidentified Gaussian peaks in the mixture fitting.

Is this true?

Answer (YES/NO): NO